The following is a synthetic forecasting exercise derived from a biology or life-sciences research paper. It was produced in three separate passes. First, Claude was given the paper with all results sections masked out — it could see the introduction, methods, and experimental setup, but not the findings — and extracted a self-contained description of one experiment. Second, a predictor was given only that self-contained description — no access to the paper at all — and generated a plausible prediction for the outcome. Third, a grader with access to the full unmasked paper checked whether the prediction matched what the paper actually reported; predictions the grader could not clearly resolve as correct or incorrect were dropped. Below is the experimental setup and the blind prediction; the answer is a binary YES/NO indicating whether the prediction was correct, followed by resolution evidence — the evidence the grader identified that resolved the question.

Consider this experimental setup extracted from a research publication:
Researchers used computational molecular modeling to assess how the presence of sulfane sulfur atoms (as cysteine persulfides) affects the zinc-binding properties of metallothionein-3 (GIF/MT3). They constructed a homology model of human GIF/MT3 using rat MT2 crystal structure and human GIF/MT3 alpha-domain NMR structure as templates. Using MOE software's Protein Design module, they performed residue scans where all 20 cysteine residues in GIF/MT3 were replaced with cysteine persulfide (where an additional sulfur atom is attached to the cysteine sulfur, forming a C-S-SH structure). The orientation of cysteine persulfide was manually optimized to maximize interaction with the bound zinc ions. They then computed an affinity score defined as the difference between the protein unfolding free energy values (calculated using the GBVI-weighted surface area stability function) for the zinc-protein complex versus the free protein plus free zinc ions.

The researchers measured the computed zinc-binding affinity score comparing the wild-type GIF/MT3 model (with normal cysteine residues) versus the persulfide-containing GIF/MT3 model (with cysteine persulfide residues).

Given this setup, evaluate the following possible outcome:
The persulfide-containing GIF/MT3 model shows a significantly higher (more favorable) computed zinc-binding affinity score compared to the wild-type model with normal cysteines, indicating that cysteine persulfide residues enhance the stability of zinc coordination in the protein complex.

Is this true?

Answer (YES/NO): YES